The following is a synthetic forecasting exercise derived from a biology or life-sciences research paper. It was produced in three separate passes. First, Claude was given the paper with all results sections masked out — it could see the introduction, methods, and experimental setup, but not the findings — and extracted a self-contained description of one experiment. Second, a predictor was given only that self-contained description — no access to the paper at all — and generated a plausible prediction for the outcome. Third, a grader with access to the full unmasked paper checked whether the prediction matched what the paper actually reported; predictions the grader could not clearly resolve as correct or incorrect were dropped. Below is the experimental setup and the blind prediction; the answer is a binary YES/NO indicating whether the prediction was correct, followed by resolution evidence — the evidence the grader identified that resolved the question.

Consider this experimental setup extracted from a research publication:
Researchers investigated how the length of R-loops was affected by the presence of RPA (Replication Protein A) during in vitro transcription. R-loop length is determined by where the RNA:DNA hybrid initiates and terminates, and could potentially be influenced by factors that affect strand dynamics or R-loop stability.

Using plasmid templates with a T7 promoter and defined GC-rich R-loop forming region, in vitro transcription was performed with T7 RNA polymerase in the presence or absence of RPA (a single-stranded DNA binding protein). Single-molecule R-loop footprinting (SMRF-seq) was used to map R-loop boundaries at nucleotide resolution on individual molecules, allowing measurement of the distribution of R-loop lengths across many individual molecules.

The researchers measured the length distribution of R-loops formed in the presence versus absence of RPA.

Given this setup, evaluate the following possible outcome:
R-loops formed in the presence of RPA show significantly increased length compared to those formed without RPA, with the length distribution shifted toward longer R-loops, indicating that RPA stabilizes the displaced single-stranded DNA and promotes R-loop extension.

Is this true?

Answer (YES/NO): NO